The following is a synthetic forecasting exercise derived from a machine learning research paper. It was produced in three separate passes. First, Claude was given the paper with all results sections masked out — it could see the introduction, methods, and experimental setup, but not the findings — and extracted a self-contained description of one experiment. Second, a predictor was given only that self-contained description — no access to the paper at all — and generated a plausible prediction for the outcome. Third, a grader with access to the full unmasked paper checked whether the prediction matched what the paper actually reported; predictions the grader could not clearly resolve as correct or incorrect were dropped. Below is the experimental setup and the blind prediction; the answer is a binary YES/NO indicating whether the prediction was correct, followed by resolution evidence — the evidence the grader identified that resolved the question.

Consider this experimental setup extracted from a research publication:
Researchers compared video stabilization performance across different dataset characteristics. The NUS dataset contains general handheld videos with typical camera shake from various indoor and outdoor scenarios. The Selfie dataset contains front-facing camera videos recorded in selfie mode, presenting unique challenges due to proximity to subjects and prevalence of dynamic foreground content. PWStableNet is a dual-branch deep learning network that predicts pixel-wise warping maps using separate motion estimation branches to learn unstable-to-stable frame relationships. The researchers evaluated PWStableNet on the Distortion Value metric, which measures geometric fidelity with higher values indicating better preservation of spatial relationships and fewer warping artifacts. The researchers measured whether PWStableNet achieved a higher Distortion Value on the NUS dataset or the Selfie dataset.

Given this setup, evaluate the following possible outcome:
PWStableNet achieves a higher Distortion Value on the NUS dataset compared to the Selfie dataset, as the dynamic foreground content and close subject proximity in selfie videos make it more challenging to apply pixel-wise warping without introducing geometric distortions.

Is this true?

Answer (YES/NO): NO